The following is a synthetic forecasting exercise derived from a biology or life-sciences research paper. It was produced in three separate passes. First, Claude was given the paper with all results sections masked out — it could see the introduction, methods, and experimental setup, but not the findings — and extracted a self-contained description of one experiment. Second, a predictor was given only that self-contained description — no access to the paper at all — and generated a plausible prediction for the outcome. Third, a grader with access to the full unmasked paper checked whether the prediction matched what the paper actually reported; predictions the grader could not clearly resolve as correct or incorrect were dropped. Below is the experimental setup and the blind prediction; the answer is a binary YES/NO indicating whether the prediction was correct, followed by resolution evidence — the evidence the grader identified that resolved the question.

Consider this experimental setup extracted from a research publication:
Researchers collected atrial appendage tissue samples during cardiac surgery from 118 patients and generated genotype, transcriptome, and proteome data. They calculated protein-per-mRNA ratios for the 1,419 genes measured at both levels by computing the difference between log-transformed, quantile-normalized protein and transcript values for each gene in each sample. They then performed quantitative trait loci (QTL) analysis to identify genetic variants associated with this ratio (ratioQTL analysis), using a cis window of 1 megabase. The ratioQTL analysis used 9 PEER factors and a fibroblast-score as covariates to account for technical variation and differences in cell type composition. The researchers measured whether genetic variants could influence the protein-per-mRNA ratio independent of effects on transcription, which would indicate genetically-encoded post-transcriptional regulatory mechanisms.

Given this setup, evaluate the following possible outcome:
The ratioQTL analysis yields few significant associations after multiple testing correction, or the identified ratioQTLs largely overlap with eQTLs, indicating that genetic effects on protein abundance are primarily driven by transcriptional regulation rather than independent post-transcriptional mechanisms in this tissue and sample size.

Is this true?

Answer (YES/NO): NO